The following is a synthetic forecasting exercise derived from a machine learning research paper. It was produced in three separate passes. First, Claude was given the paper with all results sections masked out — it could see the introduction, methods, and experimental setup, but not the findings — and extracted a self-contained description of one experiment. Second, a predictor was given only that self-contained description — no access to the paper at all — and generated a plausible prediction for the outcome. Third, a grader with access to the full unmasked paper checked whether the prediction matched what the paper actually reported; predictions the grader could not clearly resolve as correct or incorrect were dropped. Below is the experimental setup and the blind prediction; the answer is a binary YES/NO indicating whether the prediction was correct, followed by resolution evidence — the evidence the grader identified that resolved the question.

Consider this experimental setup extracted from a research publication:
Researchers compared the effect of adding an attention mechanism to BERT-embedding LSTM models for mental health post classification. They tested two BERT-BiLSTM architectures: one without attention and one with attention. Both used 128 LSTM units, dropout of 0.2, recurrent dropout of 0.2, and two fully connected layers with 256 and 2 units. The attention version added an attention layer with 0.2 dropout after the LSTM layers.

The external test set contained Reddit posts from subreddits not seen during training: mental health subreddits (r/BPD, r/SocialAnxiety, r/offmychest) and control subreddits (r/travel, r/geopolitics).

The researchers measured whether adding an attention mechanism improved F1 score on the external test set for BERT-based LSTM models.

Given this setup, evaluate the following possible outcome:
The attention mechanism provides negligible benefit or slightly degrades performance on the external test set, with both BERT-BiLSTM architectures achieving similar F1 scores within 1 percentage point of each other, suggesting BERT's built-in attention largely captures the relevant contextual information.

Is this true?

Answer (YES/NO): YES